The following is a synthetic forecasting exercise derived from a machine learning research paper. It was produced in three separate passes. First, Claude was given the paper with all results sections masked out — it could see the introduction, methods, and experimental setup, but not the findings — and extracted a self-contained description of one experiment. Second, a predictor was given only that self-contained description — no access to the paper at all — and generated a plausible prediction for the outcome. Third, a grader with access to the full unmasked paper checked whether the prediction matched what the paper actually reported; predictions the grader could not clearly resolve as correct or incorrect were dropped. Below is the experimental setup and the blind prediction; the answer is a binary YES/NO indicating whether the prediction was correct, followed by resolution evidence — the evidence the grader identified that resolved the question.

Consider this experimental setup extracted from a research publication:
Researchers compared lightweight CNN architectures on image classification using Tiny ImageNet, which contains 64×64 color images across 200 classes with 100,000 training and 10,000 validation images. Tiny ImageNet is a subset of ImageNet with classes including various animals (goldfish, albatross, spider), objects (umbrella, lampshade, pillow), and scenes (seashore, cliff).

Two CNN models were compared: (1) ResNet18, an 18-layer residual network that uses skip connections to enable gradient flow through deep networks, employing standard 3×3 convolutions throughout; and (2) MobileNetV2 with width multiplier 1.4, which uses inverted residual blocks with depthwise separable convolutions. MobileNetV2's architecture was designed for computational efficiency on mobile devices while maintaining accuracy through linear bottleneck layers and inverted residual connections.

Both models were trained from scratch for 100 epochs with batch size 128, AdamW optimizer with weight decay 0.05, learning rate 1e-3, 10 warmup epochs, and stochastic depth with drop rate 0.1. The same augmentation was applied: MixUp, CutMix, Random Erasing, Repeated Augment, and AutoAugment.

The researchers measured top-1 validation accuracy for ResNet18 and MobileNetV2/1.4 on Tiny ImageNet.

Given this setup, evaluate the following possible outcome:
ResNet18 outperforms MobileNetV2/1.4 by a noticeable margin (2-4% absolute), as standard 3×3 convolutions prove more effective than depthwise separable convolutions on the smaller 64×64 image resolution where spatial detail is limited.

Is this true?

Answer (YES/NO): NO